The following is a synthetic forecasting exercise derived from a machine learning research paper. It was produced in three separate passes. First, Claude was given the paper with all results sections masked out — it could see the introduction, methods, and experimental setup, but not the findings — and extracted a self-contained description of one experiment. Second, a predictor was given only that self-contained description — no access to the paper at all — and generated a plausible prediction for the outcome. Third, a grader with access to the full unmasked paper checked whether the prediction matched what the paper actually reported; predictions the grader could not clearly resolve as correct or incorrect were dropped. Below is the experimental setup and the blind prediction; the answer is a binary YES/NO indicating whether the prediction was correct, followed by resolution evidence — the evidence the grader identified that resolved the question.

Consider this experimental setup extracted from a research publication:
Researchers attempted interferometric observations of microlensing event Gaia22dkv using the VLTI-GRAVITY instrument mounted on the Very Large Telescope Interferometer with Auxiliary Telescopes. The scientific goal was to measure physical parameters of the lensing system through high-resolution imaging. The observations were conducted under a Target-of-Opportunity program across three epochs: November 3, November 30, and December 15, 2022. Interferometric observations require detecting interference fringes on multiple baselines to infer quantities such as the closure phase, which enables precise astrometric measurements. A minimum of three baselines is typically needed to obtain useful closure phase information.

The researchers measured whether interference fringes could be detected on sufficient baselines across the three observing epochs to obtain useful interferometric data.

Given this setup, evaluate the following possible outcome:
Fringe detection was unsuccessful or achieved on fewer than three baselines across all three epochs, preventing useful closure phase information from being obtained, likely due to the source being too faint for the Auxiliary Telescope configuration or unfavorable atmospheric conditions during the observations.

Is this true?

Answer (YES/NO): YES